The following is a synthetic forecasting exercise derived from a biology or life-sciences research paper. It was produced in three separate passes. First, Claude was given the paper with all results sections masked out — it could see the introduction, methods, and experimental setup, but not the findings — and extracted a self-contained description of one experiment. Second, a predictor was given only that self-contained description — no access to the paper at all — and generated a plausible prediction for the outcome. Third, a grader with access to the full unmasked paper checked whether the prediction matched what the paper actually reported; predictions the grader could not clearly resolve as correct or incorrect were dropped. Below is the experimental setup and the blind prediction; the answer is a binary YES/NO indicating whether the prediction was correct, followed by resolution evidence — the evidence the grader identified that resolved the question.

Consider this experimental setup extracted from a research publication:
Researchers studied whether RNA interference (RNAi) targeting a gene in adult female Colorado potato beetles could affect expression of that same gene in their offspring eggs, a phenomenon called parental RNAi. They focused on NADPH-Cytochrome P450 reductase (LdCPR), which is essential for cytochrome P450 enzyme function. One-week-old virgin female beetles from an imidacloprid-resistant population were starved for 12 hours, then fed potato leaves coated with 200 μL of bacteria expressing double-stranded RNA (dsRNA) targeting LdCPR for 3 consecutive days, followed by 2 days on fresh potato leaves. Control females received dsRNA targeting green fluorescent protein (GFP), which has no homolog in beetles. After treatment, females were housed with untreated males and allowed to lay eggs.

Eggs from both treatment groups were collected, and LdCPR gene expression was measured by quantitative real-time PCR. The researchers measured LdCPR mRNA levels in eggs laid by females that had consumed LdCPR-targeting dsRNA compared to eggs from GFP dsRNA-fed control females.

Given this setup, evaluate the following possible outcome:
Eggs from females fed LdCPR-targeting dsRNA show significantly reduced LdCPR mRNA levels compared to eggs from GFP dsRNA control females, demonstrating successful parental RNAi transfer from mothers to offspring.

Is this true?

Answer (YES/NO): YES